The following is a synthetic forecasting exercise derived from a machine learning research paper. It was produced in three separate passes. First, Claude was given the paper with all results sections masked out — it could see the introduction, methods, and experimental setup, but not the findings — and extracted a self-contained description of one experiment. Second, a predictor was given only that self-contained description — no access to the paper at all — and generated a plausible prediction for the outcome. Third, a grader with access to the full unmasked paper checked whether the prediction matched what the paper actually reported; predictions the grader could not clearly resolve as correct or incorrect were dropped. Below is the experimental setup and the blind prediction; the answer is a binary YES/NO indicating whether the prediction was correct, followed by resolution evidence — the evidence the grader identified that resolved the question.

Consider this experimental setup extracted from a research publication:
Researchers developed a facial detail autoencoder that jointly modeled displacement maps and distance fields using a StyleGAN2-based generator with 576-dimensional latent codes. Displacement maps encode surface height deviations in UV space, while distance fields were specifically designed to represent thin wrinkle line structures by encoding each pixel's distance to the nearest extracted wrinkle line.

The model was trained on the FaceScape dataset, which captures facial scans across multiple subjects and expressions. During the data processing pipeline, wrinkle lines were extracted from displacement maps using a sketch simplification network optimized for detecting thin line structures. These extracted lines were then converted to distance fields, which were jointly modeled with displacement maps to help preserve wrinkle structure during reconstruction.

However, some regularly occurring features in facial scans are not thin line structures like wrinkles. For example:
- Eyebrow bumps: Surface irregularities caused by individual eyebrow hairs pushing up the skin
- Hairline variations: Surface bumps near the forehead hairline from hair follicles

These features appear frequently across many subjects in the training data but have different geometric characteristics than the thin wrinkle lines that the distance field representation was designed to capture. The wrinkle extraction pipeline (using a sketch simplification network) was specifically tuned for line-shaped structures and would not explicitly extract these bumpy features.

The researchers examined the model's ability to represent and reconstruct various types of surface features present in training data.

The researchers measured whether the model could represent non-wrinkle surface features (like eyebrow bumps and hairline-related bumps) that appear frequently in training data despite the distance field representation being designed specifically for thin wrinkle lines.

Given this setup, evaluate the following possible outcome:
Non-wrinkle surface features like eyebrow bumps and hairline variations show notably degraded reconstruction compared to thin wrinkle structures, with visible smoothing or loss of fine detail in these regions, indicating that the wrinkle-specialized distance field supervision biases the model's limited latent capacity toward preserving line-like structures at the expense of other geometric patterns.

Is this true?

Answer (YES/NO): NO